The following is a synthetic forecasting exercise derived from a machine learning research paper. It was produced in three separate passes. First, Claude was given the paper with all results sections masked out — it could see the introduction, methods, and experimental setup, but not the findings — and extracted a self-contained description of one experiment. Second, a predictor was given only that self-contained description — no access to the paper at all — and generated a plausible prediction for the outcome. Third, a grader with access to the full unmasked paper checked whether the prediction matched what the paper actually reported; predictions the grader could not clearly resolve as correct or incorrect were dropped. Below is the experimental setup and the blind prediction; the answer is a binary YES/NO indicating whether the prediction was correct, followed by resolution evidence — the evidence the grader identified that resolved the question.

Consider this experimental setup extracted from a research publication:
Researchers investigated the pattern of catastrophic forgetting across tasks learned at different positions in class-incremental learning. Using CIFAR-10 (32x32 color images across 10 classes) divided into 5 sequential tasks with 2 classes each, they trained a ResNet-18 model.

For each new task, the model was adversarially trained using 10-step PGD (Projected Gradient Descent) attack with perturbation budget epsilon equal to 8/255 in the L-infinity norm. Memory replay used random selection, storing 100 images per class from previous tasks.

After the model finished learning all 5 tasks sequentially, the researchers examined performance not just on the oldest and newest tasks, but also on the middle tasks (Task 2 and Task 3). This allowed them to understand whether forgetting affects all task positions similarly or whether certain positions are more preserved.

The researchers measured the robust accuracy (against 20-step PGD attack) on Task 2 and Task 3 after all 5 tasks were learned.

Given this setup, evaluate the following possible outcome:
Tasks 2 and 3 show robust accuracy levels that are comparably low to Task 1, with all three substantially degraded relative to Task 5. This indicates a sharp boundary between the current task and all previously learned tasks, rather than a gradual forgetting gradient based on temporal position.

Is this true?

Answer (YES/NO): NO